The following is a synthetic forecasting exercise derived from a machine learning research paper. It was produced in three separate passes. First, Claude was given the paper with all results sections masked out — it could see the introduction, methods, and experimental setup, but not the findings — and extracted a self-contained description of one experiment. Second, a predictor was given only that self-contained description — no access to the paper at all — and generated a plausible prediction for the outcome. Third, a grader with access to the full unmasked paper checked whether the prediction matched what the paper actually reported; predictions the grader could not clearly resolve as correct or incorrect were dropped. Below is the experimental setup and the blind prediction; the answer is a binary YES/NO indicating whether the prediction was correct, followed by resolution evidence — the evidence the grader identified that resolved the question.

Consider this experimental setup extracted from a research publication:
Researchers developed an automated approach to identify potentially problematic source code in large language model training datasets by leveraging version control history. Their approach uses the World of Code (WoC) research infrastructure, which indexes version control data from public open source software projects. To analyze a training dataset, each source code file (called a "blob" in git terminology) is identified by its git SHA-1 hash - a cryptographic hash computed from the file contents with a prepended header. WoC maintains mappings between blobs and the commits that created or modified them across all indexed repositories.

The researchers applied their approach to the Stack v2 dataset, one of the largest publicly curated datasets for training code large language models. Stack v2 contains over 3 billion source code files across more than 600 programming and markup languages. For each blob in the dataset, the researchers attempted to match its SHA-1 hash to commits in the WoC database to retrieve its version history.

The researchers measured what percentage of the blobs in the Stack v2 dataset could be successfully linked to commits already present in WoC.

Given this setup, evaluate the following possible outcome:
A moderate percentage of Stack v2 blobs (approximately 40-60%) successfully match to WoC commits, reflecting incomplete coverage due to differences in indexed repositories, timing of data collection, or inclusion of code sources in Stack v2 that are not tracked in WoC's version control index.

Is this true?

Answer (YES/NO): NO